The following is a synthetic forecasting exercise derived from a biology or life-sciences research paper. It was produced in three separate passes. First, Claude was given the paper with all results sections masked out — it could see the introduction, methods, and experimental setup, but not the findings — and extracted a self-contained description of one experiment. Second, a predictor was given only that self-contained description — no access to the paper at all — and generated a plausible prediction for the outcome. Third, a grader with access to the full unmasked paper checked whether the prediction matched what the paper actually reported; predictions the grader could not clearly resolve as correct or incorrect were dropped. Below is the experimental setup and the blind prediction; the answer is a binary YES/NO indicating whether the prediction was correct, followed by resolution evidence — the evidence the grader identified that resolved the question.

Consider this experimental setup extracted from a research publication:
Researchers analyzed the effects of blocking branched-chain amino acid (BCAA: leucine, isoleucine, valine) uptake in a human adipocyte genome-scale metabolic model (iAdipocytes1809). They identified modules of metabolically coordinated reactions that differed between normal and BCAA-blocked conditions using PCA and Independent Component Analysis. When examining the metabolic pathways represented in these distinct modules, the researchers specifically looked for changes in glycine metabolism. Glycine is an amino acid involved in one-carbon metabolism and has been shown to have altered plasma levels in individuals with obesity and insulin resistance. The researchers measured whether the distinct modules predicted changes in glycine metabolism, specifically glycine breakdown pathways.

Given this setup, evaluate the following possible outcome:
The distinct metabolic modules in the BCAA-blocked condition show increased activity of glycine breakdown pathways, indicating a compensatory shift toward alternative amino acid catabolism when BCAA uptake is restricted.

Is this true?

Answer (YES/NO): YES